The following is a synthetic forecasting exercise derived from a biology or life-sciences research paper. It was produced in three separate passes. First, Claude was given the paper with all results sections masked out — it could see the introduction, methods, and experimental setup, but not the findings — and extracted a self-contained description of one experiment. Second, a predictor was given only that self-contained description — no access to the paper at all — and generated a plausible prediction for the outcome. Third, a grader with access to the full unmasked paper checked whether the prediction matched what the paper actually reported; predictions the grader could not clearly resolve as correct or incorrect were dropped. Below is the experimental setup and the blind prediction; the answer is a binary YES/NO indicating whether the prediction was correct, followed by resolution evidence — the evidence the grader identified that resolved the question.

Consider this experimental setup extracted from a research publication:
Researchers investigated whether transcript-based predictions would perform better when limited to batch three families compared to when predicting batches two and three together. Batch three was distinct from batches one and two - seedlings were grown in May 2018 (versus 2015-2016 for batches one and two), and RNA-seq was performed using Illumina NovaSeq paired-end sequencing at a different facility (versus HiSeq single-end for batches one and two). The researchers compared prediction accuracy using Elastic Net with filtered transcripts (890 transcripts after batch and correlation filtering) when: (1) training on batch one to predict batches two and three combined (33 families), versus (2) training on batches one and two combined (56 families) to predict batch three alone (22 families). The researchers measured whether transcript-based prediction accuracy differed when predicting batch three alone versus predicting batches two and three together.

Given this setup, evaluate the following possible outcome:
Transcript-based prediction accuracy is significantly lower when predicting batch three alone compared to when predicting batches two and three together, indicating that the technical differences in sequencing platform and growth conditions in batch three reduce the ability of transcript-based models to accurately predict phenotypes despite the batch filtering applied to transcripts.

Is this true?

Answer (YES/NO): NO